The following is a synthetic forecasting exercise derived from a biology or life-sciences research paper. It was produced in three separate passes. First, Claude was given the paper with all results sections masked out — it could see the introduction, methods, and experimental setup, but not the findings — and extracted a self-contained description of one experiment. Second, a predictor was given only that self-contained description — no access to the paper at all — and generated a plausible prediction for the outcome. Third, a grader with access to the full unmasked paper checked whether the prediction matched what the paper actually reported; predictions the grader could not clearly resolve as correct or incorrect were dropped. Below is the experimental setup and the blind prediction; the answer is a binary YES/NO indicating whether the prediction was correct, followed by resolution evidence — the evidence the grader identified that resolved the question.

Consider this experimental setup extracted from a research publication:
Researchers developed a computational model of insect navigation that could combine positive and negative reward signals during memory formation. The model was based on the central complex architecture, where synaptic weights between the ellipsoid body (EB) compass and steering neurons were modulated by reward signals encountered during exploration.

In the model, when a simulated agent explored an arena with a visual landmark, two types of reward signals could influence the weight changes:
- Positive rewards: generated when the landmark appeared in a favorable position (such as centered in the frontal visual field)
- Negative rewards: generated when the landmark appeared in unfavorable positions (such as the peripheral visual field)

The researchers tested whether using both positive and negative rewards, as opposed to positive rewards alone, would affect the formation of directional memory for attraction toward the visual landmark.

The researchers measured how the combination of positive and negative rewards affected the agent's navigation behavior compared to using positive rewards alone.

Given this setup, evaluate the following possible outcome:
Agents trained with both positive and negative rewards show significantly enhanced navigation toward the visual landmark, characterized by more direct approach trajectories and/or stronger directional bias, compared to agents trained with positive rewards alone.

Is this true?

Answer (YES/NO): YES